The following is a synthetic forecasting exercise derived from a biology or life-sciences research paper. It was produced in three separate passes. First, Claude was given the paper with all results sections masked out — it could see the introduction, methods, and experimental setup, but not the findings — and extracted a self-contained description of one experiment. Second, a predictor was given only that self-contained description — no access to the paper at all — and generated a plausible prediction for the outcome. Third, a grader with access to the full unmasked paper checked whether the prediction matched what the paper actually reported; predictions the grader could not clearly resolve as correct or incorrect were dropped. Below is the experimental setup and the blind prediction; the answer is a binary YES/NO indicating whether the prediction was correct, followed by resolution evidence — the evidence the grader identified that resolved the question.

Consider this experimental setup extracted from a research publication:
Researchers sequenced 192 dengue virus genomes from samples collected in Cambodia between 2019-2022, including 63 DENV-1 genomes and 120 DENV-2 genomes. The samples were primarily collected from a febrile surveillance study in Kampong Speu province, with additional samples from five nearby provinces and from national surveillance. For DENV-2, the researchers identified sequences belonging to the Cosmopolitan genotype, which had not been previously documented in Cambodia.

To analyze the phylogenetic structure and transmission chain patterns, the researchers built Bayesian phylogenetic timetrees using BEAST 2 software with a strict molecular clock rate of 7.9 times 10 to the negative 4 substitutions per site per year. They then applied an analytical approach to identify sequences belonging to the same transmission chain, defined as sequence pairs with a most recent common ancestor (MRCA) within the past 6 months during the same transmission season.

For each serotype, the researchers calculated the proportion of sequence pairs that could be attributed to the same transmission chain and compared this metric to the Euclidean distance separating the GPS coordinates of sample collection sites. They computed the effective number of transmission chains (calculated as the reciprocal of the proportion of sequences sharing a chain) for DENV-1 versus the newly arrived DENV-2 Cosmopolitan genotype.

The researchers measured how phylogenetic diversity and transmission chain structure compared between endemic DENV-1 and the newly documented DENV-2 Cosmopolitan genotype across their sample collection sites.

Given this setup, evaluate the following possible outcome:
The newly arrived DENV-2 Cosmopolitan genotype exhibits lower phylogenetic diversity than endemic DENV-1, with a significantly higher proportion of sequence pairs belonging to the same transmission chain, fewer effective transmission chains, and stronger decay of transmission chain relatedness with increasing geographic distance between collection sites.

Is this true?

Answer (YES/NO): NO